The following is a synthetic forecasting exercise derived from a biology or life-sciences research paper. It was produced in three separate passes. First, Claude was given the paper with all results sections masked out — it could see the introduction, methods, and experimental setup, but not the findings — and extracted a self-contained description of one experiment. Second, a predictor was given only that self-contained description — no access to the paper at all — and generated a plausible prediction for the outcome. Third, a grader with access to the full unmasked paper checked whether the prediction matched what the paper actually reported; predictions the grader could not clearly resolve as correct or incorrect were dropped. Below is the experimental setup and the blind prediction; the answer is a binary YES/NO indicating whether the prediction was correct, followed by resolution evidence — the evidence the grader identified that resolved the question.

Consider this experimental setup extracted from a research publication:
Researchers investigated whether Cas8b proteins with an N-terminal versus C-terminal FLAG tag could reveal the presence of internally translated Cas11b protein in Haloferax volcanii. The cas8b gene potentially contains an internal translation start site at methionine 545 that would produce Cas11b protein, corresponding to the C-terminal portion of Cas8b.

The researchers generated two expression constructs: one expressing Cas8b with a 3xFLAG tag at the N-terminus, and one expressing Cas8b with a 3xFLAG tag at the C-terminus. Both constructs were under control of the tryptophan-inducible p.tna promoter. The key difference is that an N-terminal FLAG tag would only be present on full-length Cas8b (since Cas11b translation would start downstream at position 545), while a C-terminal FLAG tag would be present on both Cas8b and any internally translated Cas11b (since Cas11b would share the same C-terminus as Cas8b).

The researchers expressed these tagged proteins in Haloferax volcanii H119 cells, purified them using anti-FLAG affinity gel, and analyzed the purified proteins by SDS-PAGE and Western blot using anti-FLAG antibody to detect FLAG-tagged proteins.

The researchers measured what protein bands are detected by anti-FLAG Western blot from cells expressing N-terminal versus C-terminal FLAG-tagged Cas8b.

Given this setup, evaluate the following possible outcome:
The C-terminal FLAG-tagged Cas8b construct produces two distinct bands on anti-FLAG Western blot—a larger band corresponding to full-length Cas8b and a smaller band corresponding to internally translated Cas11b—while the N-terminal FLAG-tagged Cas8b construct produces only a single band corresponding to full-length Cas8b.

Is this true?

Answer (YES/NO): YES